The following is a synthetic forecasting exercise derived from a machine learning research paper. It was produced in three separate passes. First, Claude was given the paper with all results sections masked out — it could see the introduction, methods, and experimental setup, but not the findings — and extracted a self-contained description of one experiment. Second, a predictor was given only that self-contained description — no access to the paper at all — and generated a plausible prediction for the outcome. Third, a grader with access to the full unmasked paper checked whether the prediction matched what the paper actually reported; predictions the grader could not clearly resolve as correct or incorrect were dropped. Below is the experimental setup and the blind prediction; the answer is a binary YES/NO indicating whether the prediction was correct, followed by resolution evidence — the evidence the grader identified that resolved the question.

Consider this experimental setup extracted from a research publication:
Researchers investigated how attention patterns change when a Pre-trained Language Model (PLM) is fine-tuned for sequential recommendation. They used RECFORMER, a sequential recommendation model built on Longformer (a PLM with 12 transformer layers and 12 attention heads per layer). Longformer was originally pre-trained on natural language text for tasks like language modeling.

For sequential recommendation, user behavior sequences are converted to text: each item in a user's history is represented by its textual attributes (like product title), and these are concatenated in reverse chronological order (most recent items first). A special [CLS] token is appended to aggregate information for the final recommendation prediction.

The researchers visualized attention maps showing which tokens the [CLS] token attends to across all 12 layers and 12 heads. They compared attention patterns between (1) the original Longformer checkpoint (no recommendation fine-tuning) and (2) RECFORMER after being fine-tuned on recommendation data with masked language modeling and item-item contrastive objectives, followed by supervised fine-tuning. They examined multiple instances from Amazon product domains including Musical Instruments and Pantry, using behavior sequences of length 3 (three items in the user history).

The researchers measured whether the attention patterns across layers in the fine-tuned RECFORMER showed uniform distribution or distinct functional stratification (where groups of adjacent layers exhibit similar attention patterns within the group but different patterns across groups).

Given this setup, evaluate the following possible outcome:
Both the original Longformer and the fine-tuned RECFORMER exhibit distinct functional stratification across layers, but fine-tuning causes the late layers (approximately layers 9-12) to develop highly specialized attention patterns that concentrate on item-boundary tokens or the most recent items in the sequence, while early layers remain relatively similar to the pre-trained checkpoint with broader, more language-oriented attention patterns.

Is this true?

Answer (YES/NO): NO